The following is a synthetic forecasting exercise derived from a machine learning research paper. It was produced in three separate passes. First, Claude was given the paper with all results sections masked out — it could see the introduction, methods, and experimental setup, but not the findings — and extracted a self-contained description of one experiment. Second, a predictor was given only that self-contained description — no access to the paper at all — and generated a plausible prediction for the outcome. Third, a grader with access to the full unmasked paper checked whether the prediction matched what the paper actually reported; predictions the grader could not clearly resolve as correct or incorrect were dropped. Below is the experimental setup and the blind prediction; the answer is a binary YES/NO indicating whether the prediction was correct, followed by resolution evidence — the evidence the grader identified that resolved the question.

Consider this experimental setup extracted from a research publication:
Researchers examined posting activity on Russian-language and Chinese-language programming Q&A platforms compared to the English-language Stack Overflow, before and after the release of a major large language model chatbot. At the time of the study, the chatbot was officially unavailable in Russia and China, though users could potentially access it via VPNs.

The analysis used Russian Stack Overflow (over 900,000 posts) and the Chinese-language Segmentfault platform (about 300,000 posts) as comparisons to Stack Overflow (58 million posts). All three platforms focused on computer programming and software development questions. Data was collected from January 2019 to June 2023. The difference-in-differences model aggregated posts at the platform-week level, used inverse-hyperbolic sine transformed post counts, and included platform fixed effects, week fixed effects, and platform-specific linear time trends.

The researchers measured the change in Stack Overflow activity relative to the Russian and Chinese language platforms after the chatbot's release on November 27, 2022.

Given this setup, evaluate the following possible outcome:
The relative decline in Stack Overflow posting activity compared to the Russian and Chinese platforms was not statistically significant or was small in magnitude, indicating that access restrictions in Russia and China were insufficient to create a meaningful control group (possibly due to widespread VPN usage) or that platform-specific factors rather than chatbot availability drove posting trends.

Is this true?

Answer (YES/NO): NO